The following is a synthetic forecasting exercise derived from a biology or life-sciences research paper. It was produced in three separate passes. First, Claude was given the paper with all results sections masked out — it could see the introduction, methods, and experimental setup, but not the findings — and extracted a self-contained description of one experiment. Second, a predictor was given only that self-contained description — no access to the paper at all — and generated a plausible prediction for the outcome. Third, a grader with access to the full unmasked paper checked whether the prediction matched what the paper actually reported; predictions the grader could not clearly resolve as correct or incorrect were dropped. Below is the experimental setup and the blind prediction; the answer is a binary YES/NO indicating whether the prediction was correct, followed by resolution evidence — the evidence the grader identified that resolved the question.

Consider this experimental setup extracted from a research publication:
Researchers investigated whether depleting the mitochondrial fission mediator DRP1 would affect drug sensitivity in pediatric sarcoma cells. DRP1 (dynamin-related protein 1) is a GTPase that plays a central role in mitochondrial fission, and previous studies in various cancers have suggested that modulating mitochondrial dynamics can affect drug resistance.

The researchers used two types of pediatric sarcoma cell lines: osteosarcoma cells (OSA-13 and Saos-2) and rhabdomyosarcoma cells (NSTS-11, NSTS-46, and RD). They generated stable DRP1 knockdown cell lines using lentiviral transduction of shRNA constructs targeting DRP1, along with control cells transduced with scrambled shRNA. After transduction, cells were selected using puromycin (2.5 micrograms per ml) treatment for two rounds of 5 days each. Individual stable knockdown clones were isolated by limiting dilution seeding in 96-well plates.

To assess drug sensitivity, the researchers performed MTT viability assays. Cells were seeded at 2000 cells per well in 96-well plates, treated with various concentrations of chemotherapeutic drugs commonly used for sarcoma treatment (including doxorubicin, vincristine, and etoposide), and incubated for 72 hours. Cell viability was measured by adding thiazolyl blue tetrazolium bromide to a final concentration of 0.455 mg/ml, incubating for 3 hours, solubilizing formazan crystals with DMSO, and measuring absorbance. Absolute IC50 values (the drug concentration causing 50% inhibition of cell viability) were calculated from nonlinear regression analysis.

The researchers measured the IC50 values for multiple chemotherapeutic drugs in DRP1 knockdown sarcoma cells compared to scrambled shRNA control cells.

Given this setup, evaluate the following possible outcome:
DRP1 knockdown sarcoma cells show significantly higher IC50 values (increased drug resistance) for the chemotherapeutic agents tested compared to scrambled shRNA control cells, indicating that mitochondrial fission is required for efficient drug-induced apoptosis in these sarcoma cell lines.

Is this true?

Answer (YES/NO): NO